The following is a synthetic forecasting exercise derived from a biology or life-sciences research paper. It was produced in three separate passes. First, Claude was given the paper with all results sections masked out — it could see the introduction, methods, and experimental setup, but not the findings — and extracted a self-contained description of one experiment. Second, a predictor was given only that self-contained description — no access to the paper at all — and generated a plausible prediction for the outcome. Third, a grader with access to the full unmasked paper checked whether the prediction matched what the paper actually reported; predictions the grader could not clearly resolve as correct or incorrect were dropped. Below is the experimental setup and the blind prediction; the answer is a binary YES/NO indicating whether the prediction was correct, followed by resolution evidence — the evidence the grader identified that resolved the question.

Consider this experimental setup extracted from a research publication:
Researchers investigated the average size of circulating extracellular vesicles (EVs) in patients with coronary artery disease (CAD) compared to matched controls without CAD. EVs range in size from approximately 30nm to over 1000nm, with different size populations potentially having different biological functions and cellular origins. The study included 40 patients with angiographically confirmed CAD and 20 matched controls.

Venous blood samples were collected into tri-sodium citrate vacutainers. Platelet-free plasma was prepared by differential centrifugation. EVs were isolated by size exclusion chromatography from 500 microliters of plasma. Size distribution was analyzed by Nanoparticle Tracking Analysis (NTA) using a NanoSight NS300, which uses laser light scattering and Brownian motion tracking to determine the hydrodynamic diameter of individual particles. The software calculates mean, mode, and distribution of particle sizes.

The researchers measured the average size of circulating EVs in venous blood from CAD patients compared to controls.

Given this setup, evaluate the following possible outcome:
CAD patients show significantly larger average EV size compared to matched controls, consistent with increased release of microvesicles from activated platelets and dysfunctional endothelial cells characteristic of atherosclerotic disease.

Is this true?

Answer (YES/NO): NO